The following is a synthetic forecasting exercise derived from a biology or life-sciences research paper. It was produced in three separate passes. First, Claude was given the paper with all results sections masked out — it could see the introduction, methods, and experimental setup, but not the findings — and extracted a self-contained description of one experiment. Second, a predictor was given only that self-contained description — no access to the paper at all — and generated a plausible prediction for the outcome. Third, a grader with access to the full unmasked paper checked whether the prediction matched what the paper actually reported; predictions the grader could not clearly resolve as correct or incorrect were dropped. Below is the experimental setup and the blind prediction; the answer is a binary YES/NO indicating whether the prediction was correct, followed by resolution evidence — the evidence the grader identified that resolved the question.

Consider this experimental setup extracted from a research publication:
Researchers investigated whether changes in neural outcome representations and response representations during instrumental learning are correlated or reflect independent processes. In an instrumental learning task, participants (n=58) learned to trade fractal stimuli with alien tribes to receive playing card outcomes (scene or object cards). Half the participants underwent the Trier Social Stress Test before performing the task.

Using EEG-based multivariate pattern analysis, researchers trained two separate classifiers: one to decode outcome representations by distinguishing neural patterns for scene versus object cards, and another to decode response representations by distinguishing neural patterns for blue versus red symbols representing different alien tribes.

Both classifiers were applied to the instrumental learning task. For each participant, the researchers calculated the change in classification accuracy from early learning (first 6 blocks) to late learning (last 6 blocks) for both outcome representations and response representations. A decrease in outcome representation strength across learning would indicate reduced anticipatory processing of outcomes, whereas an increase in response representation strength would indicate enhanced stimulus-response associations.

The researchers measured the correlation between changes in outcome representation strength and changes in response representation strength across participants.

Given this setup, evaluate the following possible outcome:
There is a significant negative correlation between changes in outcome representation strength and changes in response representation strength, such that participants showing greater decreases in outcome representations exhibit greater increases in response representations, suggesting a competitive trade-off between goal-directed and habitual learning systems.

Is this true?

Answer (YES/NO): NO